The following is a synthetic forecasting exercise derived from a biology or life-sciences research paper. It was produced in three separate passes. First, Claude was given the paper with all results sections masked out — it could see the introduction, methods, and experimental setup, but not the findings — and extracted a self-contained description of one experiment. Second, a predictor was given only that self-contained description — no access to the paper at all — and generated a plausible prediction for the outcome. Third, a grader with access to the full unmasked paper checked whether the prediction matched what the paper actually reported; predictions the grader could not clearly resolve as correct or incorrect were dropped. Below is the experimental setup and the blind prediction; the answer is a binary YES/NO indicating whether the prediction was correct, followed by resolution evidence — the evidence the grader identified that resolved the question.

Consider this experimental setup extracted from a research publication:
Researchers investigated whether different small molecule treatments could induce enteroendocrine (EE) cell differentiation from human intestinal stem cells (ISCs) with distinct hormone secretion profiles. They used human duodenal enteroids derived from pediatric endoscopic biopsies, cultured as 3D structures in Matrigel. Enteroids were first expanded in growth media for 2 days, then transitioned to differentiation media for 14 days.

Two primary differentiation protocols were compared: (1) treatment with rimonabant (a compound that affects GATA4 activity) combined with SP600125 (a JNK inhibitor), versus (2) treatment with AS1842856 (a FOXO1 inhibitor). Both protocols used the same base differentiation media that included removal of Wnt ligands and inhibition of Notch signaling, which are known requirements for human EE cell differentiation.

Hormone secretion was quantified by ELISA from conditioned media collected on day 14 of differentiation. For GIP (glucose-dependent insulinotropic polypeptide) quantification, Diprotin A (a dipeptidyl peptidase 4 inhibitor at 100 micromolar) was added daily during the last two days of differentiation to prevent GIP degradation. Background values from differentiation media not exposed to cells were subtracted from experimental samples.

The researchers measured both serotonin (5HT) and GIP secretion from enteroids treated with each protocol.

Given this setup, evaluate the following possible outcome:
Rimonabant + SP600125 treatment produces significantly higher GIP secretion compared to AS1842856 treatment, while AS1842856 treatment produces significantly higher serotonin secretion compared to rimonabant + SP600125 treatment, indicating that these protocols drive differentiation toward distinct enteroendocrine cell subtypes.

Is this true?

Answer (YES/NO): YES